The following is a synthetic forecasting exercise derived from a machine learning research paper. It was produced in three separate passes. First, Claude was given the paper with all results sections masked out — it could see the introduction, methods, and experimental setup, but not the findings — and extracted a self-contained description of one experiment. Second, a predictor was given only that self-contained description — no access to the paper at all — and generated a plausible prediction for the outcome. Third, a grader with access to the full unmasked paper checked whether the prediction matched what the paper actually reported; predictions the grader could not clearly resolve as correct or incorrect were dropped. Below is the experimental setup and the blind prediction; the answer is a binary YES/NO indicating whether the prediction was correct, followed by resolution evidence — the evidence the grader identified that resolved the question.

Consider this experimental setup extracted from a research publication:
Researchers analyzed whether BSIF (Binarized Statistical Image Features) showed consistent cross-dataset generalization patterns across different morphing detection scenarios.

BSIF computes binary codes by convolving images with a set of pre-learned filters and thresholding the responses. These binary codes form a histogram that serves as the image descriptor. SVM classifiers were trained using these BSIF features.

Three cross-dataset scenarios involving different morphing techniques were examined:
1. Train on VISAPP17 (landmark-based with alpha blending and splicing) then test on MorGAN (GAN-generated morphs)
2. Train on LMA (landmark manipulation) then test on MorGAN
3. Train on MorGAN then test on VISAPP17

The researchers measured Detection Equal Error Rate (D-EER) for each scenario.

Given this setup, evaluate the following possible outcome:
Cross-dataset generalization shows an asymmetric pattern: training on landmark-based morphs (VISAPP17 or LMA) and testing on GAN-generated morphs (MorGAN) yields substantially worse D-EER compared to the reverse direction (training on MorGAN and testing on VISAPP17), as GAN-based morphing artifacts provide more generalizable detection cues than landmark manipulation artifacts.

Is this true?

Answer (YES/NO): NO